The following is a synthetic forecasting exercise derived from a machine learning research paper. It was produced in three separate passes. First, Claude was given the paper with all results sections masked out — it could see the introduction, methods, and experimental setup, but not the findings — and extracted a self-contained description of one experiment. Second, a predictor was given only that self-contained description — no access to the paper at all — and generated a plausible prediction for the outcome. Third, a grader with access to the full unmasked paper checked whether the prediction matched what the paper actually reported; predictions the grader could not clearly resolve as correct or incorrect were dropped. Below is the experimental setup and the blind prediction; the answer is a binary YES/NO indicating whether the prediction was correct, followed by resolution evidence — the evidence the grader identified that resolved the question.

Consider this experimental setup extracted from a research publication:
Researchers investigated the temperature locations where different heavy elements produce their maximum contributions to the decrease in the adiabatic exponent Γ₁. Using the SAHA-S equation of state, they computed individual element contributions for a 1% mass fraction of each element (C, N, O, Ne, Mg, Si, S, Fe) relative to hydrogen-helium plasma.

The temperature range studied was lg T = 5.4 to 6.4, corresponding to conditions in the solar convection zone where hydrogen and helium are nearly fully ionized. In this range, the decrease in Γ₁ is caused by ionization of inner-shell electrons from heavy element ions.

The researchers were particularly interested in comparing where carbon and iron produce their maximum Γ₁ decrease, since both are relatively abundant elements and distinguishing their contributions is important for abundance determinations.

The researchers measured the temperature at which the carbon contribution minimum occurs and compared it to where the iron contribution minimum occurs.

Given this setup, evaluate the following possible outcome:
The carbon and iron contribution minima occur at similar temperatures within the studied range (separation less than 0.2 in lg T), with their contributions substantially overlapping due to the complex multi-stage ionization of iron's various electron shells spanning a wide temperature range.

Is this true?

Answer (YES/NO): YES